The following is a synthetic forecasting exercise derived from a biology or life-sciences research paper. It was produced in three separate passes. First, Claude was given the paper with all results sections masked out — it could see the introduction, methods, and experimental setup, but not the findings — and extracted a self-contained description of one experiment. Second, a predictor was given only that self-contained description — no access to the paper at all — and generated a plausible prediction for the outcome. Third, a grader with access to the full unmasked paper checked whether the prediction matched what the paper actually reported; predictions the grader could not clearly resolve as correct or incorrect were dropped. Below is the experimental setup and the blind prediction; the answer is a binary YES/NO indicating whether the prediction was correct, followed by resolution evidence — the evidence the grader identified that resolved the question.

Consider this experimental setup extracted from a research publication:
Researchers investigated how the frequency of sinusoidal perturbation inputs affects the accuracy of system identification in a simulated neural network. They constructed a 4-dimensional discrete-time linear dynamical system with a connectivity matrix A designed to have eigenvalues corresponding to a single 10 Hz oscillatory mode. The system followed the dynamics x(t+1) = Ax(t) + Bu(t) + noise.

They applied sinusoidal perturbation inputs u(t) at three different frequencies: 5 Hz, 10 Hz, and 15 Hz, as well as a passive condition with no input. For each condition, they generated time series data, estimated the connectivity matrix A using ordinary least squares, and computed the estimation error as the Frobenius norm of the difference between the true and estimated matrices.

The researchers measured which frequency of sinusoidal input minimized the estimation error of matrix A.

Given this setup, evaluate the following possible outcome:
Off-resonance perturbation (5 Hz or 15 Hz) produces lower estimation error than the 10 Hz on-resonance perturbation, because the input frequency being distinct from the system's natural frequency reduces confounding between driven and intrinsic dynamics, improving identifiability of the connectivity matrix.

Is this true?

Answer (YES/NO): NO